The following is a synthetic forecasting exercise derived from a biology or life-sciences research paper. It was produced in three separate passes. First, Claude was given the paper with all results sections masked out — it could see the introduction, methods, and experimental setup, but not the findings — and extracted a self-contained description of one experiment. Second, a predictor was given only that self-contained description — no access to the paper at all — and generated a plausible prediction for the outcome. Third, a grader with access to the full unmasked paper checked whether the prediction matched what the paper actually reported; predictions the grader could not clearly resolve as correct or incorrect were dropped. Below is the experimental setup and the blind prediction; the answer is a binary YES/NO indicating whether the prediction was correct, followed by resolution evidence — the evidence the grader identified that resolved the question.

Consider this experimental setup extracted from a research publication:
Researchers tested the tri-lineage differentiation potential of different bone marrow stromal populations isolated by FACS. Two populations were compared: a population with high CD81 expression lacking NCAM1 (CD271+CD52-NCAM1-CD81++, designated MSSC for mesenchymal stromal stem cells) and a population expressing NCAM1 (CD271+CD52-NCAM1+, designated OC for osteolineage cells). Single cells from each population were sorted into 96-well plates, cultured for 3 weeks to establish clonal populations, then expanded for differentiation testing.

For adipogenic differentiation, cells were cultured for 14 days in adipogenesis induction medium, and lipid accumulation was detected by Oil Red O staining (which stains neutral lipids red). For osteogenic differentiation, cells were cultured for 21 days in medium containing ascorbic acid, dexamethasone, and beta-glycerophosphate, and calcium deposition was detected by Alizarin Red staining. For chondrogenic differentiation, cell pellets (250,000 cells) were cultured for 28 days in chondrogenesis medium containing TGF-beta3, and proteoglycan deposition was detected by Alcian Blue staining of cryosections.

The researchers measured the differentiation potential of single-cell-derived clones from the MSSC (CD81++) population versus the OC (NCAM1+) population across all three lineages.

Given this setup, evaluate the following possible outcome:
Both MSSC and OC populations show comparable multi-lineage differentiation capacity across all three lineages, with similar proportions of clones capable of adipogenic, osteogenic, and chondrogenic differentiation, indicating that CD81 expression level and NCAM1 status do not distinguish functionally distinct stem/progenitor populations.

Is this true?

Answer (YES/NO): NO